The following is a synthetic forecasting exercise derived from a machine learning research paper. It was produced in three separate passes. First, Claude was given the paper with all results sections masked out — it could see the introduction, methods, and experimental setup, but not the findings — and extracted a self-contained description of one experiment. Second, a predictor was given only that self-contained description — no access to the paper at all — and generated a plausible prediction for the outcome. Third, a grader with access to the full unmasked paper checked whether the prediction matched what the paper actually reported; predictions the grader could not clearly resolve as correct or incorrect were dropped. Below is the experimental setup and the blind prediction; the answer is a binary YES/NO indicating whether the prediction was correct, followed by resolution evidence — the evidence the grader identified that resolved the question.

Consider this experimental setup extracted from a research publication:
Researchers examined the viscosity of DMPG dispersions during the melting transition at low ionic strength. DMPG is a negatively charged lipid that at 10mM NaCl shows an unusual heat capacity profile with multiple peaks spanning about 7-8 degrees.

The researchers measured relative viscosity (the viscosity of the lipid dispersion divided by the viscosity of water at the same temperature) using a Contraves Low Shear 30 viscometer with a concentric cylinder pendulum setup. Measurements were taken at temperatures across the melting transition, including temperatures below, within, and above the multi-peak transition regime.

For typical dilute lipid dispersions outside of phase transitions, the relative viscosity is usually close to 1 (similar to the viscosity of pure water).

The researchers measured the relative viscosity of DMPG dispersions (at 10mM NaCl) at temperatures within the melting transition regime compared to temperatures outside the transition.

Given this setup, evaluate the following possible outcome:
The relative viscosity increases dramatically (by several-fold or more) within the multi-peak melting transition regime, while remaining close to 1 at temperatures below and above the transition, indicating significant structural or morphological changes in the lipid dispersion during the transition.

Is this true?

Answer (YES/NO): YES